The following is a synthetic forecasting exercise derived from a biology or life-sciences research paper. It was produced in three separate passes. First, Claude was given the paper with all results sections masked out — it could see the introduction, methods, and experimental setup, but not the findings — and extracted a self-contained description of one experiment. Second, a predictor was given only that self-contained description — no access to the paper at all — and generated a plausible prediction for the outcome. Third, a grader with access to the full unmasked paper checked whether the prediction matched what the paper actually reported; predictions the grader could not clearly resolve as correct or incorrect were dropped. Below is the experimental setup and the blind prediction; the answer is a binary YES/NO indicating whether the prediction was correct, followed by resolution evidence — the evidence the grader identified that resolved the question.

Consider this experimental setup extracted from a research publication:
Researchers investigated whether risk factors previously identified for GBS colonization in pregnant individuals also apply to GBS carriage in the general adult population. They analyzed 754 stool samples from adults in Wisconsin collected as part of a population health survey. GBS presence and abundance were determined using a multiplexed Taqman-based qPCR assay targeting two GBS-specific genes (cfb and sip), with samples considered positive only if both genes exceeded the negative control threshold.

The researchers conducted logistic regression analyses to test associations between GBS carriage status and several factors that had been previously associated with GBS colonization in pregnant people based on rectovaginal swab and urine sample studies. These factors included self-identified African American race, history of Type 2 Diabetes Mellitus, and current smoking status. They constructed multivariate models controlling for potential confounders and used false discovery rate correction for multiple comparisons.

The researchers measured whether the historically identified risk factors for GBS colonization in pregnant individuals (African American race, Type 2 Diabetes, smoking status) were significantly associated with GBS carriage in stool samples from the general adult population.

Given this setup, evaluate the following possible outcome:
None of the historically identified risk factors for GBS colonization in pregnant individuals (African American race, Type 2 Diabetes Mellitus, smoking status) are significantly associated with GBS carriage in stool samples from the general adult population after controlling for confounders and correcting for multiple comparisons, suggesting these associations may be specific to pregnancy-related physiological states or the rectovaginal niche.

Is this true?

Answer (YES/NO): YES